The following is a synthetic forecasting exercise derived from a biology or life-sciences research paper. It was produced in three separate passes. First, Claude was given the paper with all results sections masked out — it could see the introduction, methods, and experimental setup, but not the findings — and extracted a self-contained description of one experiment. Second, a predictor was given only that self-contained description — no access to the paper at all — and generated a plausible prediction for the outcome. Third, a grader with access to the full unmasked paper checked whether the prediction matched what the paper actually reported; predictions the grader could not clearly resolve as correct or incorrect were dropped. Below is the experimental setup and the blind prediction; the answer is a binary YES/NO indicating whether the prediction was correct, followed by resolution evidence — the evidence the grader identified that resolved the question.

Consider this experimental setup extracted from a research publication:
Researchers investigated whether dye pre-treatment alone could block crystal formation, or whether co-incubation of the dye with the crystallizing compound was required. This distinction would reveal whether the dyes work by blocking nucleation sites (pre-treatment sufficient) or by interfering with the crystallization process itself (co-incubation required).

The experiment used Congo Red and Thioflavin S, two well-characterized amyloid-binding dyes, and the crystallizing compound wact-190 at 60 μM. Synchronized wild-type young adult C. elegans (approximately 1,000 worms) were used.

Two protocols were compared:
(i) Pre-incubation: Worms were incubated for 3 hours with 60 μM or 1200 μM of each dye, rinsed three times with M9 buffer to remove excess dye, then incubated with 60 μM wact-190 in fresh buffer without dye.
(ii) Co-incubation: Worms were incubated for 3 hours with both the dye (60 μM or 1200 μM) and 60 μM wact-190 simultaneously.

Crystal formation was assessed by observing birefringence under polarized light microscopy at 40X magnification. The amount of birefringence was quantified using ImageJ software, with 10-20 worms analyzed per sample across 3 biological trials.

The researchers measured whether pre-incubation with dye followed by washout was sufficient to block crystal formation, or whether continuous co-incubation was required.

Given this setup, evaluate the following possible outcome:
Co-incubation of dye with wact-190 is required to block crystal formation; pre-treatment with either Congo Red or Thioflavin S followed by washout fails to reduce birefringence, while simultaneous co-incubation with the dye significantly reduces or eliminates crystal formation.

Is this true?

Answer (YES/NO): NO